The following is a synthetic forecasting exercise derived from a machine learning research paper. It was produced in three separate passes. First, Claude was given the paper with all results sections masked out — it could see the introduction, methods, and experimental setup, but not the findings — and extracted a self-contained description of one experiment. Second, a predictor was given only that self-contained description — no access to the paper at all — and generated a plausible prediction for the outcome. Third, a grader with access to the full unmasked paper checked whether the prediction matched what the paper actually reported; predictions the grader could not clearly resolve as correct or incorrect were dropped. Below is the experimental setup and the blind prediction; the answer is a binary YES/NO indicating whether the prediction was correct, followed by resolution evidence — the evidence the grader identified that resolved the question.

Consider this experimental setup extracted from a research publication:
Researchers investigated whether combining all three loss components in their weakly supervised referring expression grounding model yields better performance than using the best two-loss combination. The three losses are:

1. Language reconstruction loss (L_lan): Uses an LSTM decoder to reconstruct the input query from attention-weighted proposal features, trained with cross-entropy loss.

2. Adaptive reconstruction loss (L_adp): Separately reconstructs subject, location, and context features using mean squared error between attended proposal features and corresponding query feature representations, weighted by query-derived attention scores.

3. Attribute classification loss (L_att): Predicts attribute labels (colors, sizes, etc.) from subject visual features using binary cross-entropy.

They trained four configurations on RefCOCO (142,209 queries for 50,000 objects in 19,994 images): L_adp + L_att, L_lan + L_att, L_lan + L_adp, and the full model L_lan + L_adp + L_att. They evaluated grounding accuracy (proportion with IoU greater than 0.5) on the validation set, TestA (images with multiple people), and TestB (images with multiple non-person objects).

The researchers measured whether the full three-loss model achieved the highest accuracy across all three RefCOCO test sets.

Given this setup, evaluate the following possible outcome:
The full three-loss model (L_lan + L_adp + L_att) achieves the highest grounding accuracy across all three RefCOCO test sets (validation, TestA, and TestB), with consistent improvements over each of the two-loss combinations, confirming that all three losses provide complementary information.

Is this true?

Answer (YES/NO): NO